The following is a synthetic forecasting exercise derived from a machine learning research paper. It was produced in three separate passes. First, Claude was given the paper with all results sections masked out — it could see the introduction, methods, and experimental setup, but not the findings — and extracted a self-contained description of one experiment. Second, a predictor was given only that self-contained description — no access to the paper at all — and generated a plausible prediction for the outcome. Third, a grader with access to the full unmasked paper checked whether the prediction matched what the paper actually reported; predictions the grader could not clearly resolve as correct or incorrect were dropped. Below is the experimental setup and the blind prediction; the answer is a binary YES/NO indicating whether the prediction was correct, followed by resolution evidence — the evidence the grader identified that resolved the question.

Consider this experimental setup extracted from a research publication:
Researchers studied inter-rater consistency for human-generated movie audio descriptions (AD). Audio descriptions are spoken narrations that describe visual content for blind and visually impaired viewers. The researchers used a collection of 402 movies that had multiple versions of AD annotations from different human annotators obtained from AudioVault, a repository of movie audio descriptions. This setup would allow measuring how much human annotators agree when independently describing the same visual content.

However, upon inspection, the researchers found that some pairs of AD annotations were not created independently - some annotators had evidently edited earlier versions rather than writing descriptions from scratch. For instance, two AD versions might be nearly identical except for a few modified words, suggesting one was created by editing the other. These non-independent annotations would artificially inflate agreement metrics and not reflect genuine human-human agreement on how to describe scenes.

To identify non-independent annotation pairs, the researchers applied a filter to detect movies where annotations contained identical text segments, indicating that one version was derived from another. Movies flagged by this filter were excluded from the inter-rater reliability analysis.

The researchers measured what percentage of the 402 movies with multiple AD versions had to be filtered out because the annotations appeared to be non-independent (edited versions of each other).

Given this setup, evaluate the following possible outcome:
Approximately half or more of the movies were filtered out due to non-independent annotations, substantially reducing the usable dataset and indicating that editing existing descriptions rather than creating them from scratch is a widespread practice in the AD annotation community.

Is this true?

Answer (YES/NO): NO